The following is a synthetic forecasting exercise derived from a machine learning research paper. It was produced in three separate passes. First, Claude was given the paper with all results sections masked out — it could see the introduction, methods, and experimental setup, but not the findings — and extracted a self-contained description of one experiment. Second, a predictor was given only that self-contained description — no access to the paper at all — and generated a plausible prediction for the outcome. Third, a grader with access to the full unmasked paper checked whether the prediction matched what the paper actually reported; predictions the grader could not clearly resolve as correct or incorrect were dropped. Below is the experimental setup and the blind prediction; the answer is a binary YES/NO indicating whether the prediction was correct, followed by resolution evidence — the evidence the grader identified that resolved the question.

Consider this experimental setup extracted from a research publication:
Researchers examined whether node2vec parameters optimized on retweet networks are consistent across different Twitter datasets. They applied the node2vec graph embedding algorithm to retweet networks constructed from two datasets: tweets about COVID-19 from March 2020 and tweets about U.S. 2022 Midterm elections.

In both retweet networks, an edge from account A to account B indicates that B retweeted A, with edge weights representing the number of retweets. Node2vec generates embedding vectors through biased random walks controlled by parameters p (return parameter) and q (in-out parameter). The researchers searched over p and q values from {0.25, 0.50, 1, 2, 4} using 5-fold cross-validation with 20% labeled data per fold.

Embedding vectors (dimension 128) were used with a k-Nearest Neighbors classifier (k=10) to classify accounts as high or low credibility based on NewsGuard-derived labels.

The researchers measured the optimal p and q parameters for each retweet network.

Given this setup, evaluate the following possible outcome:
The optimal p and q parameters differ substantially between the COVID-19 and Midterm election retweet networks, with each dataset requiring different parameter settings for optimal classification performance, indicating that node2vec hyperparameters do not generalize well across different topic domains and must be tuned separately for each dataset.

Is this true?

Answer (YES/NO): NO